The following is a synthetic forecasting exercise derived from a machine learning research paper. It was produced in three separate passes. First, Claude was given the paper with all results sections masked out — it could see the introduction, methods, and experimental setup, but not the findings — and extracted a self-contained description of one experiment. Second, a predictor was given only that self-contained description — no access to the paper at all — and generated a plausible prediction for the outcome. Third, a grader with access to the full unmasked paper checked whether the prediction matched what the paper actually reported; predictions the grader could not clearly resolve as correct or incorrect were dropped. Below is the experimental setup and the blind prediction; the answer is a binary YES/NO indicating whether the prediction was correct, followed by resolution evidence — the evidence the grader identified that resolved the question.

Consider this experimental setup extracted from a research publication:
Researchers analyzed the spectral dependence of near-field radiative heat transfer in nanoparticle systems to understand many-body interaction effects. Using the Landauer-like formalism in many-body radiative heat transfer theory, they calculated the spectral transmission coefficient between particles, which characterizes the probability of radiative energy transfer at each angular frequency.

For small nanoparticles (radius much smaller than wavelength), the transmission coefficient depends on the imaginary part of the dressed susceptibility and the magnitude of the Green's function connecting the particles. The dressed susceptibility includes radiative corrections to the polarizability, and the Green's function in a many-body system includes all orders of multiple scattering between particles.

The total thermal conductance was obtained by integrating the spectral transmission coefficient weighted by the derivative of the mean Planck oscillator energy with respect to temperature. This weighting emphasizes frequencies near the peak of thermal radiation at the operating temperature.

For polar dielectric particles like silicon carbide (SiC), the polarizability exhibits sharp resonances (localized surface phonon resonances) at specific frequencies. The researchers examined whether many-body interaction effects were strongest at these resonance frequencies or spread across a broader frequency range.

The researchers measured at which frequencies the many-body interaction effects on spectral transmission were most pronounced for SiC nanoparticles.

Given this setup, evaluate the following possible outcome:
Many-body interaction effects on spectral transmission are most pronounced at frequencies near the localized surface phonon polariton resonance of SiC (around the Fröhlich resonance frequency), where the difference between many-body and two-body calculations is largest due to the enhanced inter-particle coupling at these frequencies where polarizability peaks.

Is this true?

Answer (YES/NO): YES